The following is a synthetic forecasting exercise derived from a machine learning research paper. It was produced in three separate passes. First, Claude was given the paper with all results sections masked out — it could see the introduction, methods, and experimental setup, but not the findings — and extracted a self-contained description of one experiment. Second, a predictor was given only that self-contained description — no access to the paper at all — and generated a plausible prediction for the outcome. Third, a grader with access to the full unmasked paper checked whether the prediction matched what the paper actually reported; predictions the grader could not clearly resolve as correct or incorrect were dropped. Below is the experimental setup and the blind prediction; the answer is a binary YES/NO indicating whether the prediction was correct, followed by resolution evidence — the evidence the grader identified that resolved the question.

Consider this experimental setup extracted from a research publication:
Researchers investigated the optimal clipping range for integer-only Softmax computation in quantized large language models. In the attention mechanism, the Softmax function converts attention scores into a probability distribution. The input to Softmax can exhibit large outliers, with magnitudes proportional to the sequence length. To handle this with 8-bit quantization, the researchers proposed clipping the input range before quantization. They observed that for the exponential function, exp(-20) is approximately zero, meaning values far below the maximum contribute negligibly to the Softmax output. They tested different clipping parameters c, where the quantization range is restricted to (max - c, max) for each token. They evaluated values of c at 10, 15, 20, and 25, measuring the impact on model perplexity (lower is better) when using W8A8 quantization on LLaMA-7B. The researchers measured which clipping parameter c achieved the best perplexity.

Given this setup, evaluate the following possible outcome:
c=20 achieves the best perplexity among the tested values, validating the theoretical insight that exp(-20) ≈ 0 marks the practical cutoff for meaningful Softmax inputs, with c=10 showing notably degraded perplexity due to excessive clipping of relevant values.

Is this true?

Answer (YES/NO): NO